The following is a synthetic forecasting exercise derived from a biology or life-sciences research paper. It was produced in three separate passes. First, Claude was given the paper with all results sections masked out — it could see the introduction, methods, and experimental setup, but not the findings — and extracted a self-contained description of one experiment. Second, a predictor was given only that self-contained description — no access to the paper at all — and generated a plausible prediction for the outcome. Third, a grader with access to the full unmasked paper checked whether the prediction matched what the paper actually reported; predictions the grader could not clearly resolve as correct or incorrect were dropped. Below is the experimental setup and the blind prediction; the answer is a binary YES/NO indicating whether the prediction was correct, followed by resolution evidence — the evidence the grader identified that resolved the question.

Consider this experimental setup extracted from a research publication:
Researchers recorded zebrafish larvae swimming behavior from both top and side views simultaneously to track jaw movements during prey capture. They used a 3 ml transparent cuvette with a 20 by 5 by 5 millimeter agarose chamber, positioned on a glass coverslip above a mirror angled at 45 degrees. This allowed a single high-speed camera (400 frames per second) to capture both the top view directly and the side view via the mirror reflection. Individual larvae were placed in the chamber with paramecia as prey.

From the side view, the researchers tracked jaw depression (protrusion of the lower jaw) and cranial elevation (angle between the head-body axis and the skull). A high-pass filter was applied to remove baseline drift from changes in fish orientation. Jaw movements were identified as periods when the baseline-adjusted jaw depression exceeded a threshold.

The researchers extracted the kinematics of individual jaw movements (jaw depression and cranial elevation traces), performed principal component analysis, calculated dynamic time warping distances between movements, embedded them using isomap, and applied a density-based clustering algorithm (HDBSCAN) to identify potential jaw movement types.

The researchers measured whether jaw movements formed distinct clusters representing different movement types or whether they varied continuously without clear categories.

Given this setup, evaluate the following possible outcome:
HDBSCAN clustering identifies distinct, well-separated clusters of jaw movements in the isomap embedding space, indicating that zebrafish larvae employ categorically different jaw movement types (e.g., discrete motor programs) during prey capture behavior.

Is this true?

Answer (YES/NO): YES